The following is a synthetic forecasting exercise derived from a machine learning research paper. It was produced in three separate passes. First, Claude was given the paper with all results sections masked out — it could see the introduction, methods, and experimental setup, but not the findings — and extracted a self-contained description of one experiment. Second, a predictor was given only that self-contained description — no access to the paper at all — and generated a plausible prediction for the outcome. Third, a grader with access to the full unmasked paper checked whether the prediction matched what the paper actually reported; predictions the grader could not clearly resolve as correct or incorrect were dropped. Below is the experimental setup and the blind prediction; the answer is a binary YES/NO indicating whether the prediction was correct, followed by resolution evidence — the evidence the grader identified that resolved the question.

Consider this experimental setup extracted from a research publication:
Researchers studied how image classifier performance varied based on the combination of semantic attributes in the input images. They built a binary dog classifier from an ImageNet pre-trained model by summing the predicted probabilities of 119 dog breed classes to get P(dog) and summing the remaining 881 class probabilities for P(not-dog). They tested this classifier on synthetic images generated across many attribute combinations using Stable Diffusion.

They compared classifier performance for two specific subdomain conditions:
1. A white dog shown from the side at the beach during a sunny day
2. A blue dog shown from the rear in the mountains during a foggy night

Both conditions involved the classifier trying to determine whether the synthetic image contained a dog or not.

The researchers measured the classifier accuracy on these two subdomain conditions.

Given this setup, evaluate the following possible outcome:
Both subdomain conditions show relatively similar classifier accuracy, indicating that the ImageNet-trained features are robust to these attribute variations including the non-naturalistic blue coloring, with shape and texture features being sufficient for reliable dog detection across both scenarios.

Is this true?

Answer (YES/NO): NO